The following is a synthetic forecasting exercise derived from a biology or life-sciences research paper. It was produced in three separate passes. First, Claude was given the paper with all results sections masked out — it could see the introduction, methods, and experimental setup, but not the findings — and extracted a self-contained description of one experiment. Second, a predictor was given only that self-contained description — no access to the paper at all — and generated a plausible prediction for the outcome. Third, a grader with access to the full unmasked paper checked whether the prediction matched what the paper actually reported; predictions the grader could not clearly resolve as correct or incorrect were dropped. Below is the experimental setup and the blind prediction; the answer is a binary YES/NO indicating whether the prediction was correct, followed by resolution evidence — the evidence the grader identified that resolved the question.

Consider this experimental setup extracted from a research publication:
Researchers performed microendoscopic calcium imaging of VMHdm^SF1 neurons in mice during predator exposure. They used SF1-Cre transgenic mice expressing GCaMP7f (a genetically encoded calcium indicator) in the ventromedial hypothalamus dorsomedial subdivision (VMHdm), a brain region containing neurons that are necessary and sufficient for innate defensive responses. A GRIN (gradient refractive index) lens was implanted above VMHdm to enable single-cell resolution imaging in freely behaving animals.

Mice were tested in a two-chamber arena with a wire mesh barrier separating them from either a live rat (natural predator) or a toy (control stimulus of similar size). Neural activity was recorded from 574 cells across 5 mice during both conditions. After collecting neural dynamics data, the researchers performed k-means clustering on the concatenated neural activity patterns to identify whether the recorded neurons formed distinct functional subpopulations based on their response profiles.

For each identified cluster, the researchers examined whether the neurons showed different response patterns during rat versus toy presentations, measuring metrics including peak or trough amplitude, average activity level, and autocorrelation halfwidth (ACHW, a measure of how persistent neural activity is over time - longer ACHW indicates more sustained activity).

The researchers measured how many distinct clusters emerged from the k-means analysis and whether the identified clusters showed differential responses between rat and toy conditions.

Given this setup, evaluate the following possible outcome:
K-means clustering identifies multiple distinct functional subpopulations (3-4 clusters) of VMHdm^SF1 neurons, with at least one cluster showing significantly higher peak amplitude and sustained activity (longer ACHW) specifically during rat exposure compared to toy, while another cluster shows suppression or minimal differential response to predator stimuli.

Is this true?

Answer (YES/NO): YES